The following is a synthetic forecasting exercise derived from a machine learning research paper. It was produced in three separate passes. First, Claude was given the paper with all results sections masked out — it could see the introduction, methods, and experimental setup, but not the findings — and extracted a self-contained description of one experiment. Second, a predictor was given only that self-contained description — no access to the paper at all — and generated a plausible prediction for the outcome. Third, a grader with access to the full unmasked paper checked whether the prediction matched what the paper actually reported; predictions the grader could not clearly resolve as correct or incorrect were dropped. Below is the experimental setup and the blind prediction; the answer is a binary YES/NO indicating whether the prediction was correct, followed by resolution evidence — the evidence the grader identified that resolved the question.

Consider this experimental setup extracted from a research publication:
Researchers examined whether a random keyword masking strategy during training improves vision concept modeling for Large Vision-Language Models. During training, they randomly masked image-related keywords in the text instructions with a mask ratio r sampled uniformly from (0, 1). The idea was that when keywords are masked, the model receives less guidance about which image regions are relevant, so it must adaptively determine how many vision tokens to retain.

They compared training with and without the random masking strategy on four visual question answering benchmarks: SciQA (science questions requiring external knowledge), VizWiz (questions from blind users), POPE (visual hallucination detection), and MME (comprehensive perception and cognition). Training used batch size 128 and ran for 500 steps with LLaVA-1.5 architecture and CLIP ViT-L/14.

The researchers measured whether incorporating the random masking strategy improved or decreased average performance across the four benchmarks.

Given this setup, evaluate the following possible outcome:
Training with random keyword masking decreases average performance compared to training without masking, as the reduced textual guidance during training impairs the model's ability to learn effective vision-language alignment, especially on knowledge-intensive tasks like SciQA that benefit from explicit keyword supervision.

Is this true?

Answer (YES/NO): NO